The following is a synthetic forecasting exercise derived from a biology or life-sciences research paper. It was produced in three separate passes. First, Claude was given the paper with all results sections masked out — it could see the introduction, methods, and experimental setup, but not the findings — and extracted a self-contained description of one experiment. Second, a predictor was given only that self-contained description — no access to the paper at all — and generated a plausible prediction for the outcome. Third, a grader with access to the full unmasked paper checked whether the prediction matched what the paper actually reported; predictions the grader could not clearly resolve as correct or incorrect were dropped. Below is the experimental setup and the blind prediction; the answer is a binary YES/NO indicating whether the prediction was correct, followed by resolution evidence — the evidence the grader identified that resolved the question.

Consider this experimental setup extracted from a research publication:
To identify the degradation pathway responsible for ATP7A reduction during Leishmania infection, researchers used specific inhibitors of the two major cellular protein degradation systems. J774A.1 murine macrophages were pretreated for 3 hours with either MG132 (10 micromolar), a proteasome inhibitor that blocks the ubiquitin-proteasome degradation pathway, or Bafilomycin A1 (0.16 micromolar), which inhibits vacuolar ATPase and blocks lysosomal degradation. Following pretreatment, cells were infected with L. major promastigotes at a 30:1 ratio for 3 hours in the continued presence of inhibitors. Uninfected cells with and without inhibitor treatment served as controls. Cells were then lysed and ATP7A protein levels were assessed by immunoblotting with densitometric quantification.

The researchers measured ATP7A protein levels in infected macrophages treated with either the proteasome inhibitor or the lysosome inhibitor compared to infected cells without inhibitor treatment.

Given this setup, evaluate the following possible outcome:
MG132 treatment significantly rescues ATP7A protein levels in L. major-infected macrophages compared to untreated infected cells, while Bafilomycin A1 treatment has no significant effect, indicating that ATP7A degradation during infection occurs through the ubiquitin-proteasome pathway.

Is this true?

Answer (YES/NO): NO